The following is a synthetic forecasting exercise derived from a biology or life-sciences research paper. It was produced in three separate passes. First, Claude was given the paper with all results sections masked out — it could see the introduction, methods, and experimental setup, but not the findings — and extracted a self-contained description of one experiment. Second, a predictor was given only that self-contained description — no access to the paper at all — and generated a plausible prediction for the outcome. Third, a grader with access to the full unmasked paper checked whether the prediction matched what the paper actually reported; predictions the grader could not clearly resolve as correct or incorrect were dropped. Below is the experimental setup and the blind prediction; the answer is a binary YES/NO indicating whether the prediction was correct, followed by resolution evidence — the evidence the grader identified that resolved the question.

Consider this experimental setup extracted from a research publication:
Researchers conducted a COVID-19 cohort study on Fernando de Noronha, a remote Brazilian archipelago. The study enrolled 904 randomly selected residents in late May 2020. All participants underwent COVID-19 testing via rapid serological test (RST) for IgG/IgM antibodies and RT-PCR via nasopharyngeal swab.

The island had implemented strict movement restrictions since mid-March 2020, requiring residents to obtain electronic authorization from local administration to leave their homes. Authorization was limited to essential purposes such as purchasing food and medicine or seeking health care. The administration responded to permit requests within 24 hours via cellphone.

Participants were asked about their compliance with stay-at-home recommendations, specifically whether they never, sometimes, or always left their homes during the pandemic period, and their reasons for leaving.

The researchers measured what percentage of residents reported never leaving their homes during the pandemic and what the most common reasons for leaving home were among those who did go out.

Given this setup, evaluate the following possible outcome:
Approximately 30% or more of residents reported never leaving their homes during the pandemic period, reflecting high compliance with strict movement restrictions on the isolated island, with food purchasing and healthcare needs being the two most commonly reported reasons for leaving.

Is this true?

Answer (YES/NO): NO